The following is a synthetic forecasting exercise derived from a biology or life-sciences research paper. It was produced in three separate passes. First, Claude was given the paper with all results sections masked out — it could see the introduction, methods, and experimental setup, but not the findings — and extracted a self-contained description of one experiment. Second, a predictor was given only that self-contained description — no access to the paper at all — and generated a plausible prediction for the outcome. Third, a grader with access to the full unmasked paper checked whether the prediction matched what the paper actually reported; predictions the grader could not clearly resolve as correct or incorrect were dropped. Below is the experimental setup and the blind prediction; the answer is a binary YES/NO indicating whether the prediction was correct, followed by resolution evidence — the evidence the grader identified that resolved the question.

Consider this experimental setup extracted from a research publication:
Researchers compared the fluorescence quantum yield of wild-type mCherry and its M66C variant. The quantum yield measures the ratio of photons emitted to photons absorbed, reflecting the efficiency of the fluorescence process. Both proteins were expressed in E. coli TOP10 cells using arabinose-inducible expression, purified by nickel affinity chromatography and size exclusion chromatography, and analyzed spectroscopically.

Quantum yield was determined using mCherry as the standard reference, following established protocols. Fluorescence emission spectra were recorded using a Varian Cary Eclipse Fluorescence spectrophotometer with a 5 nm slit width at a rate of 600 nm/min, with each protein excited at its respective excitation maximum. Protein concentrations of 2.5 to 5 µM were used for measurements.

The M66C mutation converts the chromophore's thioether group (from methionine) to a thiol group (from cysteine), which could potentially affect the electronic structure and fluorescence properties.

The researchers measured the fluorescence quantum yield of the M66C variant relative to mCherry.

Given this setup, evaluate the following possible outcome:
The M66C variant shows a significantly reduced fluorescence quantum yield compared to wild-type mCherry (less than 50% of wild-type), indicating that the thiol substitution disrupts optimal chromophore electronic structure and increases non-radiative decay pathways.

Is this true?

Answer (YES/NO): NO